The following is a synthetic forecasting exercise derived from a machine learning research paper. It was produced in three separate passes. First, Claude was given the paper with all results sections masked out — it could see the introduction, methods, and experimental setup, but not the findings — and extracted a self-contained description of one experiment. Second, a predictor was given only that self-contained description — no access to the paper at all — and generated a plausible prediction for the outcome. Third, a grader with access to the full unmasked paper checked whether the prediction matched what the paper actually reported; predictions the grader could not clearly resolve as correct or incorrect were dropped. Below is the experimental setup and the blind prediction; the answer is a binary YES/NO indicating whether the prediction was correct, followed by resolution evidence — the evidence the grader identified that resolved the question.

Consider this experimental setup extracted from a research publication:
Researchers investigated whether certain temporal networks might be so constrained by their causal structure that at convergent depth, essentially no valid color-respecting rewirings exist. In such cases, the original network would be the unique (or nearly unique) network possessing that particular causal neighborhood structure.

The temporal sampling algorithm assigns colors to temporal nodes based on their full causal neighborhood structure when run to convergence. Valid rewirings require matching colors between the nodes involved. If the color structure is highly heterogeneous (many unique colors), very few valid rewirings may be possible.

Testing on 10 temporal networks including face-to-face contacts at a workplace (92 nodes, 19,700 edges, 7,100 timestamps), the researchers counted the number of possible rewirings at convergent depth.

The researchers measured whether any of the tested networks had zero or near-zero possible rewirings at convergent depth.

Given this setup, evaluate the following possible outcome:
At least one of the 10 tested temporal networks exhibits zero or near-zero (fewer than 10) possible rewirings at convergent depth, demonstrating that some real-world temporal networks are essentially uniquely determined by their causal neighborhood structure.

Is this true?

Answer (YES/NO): YES